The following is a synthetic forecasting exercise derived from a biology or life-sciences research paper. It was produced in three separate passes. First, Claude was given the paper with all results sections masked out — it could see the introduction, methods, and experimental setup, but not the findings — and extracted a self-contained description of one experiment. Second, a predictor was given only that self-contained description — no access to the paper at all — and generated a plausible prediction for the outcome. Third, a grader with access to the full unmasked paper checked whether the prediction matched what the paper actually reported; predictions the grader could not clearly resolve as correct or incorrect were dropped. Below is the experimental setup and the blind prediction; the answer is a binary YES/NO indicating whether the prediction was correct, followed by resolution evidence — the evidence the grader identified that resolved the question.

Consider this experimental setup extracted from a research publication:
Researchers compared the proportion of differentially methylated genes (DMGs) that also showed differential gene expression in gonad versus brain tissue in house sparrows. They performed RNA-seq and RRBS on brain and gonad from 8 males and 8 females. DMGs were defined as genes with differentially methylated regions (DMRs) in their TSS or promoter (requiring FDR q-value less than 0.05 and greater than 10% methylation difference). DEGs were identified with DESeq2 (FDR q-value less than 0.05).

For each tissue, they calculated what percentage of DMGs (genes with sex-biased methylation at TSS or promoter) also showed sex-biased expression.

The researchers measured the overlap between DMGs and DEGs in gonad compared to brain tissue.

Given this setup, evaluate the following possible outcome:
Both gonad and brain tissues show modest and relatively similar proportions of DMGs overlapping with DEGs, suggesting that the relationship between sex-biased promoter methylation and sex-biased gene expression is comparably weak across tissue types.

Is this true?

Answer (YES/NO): NO